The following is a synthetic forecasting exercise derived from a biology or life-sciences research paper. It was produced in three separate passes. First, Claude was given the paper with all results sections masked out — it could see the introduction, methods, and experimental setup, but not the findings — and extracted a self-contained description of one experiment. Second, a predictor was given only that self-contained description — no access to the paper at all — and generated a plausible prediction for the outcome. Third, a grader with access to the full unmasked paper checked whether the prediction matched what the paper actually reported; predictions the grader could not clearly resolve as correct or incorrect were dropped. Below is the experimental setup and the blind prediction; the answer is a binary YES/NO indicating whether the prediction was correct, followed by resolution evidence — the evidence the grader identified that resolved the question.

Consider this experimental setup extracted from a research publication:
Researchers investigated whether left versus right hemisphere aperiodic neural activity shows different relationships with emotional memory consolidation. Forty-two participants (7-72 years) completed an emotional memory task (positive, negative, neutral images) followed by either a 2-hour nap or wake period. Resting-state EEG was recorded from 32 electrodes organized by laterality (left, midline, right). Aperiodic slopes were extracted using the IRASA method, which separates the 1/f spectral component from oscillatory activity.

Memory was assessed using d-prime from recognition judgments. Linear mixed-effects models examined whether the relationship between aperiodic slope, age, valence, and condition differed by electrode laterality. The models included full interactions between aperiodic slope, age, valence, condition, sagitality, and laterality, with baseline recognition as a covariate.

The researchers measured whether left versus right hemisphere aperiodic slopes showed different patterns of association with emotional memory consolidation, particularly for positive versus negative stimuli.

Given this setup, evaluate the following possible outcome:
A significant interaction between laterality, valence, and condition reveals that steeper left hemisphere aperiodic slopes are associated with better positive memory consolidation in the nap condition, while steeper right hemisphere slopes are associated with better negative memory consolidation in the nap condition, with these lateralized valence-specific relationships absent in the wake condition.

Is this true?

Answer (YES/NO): NO